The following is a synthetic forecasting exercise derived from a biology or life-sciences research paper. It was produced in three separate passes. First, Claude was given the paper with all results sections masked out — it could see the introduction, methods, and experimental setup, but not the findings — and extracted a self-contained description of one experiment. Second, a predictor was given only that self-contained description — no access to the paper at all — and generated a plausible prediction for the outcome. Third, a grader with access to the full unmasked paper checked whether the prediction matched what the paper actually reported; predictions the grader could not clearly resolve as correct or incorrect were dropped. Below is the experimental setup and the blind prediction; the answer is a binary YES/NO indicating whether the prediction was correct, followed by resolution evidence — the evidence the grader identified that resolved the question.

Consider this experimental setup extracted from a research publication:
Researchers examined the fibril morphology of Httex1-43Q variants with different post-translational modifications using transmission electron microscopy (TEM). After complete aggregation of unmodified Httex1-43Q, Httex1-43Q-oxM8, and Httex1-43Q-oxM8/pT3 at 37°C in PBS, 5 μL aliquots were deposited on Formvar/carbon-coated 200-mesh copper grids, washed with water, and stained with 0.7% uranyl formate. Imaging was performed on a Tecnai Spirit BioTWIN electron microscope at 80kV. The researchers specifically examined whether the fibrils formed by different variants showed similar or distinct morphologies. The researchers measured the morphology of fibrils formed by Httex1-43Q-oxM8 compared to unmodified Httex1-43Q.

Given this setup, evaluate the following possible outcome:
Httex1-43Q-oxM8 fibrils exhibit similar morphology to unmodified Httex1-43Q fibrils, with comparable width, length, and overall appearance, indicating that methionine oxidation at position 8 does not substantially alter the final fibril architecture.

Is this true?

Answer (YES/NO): YES